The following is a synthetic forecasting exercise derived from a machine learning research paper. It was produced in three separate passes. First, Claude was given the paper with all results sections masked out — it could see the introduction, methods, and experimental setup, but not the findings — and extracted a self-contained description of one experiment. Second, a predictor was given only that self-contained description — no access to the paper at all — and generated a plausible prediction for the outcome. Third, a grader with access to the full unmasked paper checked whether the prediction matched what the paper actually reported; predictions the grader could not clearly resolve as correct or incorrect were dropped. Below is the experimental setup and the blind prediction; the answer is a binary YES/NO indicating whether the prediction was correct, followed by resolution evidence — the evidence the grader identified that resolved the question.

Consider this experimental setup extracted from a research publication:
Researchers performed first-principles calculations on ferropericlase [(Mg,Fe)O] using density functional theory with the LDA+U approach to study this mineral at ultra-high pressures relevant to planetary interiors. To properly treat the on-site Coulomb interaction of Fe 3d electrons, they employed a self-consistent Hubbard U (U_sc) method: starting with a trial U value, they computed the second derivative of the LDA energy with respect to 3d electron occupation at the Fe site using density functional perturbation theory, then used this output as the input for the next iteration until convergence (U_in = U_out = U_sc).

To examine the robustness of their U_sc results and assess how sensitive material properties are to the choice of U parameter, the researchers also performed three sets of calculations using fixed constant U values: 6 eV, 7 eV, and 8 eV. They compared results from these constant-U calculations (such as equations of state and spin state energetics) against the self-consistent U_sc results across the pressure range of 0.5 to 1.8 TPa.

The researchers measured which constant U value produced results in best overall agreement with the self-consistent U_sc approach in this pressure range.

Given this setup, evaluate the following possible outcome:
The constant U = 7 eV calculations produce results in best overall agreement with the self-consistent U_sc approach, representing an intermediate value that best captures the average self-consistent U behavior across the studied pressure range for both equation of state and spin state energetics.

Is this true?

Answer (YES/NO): YES